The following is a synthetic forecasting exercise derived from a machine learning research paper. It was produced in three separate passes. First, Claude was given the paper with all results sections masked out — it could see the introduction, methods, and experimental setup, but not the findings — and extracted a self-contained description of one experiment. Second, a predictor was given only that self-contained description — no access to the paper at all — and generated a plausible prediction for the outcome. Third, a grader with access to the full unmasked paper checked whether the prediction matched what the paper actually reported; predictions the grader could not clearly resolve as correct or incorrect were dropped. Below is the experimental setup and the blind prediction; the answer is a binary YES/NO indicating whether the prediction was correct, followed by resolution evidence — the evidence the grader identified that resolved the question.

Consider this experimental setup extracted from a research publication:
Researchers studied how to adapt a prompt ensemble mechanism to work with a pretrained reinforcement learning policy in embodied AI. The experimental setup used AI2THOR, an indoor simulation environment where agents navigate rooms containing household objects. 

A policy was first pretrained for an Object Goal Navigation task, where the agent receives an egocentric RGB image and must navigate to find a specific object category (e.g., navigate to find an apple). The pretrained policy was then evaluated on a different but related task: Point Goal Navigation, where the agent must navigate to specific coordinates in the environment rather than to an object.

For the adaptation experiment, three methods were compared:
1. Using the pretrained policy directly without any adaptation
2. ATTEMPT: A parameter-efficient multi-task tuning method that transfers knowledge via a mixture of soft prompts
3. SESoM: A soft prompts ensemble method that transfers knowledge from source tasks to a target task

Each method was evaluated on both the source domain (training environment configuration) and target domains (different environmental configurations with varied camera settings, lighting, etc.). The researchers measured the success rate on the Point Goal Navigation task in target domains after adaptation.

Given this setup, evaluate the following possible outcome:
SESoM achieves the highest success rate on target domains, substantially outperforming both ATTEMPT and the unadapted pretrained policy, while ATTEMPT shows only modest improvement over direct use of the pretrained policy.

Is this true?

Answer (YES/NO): NO